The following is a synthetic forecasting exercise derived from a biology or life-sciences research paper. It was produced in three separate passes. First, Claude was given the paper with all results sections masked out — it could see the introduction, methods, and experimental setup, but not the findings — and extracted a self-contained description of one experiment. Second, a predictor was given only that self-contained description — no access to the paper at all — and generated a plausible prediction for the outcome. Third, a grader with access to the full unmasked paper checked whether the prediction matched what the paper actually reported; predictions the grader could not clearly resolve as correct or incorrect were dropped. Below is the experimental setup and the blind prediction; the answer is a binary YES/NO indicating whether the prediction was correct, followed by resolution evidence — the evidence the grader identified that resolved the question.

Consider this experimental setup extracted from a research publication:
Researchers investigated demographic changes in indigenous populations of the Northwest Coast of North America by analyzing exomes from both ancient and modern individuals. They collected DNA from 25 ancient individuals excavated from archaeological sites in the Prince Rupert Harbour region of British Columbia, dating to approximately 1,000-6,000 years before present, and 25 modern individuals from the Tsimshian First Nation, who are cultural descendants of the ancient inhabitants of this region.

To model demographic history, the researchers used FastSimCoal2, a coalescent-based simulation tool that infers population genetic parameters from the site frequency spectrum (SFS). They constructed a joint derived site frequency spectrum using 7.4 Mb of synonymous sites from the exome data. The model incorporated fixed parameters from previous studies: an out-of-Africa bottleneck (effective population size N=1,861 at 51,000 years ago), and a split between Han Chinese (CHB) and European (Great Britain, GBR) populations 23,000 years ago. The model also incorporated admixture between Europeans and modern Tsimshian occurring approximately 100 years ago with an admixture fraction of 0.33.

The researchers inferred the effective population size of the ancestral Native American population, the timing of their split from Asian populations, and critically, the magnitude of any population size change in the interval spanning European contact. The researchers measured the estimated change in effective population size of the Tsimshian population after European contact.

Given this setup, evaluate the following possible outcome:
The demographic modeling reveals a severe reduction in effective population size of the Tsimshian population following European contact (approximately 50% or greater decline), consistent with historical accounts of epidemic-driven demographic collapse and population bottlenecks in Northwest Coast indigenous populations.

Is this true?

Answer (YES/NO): YES